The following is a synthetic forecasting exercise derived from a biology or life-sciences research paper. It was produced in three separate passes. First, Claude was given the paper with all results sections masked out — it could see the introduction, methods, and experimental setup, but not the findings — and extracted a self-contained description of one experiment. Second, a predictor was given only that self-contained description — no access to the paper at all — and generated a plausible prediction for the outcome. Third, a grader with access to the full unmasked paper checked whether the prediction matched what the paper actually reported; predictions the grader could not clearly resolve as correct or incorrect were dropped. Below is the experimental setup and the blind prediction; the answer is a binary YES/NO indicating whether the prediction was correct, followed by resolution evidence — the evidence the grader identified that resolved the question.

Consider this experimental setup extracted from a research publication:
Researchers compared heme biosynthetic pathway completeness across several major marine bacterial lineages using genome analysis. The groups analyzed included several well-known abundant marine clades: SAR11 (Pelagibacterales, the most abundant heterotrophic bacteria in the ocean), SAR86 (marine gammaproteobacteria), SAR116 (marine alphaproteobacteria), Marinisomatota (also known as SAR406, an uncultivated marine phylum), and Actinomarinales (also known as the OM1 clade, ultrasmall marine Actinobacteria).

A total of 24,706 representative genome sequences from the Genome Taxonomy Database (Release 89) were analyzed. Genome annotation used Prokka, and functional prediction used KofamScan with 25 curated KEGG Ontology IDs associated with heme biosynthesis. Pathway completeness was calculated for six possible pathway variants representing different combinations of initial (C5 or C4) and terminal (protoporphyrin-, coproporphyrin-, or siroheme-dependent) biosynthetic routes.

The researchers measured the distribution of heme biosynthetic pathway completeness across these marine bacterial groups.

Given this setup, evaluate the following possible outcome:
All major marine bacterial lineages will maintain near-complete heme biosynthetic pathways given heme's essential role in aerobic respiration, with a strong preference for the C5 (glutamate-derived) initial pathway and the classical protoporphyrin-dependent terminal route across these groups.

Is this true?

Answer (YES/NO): NO